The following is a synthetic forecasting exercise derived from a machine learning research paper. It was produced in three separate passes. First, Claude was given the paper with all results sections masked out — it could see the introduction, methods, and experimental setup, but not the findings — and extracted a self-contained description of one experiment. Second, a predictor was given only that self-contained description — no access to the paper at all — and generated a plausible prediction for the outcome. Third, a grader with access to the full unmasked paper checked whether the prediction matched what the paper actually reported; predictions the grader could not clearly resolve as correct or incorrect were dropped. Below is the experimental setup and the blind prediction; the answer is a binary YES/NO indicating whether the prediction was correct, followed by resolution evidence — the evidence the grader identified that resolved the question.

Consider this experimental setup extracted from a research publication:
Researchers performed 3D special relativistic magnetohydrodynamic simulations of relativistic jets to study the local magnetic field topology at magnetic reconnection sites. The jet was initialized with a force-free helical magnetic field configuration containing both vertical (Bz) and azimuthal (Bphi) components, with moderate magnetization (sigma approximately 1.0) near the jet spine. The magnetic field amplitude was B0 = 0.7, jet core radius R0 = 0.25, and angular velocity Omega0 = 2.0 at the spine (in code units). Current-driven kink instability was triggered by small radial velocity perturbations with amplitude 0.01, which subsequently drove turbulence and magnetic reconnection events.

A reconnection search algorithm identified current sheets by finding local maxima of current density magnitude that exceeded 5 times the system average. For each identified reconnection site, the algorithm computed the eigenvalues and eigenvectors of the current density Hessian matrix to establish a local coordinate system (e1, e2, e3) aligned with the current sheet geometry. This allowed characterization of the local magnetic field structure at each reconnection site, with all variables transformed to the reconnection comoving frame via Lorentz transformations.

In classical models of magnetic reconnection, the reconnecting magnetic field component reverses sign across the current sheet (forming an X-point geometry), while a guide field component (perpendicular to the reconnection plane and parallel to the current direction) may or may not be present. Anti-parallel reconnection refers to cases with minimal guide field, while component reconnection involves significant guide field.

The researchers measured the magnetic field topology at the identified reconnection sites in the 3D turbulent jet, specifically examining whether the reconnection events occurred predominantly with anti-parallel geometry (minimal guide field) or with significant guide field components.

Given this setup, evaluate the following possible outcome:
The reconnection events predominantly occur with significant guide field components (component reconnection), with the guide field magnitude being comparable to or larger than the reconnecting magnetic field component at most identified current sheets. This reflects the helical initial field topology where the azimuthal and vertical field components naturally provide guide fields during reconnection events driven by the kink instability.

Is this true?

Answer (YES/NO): YES